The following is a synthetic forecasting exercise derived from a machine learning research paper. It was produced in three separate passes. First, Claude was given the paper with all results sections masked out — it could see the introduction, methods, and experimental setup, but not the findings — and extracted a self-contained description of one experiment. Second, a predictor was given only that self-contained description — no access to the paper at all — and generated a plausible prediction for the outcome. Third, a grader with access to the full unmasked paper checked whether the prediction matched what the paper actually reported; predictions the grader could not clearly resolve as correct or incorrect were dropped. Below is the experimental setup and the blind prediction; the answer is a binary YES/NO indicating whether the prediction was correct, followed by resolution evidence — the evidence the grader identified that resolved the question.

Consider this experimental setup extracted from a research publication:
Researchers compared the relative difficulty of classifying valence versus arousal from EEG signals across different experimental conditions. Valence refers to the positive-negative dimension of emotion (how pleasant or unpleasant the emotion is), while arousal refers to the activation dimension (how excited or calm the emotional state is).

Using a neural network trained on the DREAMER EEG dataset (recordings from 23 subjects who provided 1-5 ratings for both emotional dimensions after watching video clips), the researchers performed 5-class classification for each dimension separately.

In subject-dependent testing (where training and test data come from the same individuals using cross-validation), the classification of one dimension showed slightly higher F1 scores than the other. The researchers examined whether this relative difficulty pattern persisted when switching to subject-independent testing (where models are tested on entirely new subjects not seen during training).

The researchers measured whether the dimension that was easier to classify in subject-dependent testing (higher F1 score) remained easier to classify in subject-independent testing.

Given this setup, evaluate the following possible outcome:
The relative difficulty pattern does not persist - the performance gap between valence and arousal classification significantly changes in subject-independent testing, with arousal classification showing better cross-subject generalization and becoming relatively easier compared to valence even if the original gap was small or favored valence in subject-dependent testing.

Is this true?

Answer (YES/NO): YES